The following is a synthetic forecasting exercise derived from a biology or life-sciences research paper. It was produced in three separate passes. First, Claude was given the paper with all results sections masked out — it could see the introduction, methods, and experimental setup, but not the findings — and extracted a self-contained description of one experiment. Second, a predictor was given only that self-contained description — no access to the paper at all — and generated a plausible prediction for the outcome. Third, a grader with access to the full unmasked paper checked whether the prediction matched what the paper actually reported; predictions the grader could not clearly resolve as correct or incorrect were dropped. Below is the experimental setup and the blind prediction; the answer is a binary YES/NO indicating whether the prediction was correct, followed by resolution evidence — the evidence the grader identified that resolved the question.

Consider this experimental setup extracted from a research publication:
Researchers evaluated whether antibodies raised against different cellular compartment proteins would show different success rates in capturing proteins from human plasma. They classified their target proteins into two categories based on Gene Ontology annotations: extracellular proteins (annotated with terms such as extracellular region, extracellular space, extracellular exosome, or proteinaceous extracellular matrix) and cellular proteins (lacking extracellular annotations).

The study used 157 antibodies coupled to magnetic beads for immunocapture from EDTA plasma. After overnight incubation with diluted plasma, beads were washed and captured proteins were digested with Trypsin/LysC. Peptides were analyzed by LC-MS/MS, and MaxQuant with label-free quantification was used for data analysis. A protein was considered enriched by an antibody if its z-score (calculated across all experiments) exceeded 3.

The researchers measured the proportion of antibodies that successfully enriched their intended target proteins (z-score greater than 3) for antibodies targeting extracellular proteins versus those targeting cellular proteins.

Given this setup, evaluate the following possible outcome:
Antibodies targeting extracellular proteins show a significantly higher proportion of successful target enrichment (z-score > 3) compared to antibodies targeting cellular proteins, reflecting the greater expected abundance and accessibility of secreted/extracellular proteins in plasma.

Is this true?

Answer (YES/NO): YES